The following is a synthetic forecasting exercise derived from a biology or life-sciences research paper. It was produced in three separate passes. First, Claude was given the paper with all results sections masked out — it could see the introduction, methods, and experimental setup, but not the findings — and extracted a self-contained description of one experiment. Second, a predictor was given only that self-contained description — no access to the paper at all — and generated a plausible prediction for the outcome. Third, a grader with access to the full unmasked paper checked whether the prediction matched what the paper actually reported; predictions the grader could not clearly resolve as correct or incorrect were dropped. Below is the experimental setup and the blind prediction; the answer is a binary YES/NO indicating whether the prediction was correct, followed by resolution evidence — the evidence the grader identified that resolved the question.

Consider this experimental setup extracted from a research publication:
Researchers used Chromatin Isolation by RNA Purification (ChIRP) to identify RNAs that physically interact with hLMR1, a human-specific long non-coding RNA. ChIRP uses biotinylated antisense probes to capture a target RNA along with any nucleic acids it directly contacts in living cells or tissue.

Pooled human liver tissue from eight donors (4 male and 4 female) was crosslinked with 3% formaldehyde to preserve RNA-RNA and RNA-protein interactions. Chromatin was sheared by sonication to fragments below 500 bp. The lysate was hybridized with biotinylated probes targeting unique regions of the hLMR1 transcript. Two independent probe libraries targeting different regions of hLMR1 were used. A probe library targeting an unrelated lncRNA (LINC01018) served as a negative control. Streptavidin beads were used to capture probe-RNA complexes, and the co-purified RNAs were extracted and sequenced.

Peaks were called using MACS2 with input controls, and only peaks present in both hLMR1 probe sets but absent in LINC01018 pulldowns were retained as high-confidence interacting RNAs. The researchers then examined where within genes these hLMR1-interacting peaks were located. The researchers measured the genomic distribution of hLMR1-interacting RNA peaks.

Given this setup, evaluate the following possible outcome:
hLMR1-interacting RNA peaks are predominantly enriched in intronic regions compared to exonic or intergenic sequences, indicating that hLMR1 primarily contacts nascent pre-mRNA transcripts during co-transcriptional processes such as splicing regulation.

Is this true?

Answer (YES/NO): YES